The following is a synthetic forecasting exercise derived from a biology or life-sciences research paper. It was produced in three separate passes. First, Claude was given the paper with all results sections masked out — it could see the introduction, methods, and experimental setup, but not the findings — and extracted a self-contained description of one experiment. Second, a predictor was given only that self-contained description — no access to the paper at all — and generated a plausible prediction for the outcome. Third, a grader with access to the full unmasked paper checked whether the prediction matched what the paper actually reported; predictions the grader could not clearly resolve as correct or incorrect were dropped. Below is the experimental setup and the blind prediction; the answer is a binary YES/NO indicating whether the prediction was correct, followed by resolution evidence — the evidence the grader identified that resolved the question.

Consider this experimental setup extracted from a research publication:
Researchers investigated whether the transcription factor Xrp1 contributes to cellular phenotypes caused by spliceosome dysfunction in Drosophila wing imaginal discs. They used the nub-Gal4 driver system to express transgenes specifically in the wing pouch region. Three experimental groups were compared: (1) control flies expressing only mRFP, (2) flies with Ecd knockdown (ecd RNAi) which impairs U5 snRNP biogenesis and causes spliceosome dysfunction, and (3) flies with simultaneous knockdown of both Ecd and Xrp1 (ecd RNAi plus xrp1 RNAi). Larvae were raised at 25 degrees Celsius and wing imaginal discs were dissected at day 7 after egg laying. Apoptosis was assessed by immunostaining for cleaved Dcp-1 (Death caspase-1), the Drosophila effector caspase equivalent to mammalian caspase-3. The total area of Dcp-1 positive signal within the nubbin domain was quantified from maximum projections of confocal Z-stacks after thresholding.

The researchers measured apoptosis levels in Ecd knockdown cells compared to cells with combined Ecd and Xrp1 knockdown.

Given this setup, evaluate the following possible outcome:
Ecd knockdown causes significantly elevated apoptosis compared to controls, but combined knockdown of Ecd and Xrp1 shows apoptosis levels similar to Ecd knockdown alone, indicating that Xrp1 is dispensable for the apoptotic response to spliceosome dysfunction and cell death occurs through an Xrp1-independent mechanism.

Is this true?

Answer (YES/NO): NO